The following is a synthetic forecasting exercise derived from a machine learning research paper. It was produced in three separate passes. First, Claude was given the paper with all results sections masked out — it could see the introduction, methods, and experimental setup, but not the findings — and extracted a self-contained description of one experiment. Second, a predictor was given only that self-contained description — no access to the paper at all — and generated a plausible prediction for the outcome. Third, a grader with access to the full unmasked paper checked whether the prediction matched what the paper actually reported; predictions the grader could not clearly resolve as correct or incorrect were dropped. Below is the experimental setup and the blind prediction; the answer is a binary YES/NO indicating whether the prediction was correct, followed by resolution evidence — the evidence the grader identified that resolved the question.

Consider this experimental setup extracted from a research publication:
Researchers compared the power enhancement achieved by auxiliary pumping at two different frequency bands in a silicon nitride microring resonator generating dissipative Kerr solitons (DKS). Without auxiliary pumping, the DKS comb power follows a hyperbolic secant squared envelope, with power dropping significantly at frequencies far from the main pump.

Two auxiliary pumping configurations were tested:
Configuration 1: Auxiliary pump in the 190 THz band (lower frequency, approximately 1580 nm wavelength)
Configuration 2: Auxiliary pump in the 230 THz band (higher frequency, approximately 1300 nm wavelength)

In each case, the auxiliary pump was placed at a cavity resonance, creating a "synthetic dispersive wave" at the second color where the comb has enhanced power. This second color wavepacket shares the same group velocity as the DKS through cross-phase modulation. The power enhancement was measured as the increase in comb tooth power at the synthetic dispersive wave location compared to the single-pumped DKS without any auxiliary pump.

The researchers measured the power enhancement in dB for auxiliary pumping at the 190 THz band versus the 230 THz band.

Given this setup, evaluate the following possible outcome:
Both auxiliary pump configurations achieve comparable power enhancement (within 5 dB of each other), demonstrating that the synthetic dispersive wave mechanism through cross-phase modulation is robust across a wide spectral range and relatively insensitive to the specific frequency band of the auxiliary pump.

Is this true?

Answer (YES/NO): NO